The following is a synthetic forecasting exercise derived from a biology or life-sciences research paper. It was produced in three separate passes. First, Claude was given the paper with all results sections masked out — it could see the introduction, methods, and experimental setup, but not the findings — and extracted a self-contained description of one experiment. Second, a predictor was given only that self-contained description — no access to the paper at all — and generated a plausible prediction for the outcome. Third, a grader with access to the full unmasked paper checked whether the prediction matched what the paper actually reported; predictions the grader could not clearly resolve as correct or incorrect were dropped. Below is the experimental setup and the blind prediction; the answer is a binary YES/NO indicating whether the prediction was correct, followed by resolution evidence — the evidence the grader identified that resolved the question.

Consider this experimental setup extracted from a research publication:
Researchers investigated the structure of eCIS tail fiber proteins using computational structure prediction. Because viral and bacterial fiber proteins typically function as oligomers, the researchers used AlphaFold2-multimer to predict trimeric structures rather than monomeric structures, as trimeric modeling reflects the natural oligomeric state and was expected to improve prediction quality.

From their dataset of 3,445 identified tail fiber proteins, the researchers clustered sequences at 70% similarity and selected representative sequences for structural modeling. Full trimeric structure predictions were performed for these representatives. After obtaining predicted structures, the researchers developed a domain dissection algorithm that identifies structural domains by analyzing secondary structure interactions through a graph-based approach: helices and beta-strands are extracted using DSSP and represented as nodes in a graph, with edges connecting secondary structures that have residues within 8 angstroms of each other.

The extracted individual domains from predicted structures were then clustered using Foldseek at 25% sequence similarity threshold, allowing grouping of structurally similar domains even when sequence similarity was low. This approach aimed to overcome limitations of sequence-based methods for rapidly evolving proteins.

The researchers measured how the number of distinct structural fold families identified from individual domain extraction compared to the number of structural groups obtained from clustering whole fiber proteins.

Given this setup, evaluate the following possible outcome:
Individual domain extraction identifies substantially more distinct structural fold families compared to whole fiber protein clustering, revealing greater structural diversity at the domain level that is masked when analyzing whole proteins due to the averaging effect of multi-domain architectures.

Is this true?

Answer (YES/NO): YES